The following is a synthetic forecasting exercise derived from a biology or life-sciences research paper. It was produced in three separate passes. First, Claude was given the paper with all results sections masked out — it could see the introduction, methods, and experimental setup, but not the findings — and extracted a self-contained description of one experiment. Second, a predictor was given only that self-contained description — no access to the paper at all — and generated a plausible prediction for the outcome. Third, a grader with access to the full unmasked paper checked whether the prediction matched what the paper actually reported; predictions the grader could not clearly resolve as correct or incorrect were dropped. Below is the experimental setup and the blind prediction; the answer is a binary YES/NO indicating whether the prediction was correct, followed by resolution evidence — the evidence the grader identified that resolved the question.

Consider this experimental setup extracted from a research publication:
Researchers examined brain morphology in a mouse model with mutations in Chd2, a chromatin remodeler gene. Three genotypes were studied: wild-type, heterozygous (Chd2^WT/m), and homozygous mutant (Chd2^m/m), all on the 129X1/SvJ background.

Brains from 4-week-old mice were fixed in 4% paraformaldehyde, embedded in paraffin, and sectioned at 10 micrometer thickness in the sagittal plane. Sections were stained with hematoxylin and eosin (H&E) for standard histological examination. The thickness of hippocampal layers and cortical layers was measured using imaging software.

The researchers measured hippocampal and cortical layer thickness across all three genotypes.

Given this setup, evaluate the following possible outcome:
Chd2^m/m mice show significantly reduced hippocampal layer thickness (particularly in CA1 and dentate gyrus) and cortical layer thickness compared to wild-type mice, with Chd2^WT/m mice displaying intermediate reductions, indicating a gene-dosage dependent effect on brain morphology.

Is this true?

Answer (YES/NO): NO